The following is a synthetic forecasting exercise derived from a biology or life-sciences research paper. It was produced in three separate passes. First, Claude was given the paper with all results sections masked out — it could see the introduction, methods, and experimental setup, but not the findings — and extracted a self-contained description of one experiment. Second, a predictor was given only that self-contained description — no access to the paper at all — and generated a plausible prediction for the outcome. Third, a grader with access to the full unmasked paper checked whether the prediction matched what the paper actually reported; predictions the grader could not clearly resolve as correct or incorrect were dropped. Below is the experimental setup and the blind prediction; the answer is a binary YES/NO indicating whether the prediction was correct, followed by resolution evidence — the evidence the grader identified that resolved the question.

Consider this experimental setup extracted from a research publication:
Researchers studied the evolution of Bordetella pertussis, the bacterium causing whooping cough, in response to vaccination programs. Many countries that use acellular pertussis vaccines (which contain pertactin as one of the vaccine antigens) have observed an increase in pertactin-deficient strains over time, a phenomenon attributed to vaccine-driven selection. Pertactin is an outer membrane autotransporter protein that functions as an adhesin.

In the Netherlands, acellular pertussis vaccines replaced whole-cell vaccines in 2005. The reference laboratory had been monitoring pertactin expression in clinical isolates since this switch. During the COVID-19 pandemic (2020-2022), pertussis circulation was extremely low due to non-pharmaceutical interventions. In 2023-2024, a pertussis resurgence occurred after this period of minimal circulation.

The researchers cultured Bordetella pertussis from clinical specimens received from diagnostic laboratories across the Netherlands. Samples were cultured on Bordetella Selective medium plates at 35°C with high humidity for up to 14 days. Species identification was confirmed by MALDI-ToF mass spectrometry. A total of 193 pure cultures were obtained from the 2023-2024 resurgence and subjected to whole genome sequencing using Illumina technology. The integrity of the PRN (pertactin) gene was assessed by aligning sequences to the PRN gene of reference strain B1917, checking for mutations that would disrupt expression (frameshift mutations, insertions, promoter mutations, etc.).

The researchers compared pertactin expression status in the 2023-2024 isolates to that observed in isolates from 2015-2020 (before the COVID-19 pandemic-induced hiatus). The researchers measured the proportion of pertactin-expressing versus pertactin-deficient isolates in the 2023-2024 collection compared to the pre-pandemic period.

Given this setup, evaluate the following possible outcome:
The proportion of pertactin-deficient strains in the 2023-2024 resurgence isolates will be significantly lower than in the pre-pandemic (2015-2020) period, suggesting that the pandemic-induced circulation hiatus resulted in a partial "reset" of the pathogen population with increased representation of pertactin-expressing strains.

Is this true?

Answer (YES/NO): YES